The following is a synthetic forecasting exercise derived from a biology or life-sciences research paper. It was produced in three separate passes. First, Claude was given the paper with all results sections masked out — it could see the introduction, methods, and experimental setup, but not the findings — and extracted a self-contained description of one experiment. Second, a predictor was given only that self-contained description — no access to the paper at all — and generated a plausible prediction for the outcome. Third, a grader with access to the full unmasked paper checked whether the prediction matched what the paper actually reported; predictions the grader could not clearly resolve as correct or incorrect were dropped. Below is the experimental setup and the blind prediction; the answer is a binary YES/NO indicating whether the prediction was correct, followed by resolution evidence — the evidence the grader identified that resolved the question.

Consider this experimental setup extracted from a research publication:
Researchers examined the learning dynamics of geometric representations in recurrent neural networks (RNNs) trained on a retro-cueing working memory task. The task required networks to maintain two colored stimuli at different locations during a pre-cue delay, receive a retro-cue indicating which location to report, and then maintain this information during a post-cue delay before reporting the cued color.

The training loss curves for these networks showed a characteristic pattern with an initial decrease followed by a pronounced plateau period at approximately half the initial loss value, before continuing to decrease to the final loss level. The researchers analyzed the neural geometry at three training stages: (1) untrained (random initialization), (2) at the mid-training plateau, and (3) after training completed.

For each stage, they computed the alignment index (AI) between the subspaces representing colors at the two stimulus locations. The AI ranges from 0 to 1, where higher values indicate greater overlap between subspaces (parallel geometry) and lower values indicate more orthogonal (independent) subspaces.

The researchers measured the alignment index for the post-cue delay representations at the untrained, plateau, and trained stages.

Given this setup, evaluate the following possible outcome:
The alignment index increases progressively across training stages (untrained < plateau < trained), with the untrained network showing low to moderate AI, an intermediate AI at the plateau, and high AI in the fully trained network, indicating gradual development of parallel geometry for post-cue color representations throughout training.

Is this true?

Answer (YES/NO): NO